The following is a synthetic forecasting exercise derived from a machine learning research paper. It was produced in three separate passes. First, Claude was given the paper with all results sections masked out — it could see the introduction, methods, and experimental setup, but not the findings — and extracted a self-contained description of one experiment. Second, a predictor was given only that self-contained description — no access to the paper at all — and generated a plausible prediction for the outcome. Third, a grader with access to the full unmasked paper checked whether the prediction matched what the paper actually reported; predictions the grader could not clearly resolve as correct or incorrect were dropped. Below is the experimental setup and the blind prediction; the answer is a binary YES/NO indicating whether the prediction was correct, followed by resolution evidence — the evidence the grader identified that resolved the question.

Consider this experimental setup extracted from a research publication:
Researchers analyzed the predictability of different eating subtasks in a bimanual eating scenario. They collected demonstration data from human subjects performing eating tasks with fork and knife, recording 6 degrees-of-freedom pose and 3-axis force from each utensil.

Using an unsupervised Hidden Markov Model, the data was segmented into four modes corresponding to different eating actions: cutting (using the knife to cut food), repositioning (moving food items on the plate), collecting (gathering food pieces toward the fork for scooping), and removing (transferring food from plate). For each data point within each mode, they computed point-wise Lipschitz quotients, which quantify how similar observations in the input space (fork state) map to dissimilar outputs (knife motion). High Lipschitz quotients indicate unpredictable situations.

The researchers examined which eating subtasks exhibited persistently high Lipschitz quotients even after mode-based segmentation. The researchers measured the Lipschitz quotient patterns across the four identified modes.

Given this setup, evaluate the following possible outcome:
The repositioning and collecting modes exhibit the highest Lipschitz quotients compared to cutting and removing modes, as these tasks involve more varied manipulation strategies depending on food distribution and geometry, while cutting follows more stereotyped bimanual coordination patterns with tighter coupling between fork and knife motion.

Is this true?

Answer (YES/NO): NO